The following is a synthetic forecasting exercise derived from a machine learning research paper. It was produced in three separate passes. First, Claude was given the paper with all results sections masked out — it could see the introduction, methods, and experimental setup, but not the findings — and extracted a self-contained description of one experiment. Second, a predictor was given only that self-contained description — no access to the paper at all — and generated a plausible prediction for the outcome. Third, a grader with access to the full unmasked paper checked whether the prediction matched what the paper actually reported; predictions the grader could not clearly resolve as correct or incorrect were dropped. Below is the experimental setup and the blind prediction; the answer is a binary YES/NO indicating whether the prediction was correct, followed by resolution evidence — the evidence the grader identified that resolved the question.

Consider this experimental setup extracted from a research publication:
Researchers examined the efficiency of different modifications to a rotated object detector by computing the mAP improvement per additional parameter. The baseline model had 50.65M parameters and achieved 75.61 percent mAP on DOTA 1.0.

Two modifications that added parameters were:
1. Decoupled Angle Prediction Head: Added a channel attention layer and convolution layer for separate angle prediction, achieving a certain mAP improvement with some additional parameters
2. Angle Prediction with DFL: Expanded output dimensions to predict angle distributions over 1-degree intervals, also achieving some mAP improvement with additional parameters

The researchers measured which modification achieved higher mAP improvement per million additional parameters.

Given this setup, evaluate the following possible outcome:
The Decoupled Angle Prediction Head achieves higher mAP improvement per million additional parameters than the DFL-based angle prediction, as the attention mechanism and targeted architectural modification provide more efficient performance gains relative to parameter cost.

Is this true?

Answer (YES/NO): YES